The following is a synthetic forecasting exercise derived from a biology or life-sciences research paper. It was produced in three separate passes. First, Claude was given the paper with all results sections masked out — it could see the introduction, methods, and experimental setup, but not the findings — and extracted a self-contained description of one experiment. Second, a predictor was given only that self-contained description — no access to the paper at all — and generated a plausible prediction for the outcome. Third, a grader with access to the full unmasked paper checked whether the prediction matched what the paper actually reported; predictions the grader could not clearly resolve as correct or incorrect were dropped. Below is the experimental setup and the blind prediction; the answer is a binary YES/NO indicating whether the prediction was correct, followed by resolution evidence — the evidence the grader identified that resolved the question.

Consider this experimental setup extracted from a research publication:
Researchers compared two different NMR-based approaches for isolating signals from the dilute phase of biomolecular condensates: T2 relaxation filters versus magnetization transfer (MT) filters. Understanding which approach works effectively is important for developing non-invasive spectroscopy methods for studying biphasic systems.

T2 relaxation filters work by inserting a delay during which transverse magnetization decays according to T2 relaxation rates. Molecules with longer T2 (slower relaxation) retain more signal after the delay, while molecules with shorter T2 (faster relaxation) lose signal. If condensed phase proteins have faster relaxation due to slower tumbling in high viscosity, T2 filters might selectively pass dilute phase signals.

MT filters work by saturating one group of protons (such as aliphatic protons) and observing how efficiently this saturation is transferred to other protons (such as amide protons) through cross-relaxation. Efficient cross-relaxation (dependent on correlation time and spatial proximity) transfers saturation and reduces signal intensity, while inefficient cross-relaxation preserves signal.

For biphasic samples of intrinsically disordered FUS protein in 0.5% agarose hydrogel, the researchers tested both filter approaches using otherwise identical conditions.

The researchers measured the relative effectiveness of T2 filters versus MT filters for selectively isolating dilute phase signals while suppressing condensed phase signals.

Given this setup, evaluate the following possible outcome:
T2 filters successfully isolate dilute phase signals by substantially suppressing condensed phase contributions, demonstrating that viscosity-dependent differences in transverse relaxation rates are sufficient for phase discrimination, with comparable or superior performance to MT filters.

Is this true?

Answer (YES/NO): NO